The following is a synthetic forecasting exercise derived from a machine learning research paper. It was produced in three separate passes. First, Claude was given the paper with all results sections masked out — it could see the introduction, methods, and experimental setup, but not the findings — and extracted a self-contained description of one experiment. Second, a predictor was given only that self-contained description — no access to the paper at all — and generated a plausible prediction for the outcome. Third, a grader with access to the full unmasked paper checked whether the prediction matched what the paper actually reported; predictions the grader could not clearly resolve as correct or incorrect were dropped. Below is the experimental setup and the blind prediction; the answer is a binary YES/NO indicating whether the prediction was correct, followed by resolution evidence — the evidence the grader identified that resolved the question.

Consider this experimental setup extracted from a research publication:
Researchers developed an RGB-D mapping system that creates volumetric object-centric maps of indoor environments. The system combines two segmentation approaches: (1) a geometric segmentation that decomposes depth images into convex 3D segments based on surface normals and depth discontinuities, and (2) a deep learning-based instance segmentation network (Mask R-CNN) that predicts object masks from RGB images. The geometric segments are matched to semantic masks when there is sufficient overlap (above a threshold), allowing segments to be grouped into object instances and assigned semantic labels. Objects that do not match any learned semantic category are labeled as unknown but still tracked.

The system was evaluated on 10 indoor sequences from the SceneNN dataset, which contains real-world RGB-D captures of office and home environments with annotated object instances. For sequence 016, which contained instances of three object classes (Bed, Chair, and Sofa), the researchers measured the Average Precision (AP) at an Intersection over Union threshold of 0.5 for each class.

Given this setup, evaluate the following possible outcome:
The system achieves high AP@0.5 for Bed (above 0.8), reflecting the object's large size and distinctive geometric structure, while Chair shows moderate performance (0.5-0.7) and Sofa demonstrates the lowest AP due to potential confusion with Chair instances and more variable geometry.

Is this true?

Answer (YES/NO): NO